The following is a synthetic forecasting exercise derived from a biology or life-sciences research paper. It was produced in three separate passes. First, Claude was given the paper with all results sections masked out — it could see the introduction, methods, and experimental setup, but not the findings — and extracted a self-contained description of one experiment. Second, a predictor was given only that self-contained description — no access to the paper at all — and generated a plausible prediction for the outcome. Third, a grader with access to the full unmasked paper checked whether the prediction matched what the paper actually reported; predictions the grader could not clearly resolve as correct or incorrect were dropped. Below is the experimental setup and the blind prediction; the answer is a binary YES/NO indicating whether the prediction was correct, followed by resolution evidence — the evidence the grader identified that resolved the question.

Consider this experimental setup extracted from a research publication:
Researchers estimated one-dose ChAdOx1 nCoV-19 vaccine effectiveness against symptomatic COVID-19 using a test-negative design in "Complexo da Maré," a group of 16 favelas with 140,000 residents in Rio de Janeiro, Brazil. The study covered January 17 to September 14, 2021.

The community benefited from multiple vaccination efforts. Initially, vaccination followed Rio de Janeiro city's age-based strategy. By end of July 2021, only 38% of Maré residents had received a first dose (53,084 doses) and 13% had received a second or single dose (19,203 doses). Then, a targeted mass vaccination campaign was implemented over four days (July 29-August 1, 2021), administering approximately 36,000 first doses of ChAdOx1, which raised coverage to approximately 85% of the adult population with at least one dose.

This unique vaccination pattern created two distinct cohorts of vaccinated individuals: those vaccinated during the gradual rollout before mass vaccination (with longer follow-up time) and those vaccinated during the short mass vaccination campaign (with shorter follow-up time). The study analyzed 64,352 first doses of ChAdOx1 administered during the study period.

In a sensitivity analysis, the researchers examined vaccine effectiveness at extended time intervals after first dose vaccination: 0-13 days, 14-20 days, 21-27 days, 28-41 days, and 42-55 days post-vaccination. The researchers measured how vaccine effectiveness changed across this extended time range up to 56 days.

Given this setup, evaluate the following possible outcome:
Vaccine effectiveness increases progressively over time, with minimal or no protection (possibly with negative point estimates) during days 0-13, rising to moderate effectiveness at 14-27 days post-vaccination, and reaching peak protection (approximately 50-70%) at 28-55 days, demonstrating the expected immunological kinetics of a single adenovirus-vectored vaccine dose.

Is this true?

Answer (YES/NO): YES